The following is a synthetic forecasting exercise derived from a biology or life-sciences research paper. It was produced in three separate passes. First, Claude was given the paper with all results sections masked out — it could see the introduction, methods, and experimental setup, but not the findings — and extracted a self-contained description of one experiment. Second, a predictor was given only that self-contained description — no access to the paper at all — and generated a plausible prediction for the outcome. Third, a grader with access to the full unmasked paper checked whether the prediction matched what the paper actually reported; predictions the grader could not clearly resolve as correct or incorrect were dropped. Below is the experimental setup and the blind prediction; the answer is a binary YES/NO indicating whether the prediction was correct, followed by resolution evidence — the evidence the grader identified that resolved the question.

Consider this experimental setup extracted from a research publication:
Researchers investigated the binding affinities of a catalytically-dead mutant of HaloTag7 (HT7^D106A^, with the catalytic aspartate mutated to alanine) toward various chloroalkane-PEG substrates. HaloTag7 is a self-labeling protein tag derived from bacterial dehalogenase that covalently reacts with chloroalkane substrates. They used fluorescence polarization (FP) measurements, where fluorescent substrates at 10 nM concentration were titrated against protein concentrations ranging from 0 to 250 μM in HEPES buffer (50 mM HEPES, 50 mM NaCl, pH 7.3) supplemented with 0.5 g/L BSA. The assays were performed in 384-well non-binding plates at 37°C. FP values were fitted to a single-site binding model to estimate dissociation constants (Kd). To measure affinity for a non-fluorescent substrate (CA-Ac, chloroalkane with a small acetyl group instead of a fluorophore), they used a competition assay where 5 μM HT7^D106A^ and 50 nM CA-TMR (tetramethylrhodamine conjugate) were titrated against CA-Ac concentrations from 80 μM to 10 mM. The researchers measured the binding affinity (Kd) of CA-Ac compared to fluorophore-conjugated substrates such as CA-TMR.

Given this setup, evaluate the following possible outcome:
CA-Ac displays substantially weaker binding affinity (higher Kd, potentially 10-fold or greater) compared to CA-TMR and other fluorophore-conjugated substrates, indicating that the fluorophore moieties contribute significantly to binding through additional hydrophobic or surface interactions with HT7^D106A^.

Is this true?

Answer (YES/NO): YES